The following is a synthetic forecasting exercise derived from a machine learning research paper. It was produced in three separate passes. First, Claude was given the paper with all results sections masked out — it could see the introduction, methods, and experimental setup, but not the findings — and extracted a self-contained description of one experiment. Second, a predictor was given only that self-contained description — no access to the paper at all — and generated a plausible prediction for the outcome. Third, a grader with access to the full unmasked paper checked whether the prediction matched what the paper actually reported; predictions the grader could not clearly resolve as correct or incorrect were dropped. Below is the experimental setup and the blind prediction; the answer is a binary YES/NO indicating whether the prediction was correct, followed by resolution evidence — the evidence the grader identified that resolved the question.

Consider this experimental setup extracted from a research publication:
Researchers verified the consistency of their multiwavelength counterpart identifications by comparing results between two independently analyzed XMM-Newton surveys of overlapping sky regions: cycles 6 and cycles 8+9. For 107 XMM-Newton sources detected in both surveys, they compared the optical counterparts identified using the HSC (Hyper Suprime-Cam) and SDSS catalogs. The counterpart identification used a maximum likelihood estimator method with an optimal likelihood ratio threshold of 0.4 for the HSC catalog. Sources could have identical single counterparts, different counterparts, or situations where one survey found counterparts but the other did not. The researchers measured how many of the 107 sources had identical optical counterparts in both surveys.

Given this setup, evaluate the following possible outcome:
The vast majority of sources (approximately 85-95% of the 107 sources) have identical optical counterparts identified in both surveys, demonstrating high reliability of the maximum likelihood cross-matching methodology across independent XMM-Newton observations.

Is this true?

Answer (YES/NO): NO